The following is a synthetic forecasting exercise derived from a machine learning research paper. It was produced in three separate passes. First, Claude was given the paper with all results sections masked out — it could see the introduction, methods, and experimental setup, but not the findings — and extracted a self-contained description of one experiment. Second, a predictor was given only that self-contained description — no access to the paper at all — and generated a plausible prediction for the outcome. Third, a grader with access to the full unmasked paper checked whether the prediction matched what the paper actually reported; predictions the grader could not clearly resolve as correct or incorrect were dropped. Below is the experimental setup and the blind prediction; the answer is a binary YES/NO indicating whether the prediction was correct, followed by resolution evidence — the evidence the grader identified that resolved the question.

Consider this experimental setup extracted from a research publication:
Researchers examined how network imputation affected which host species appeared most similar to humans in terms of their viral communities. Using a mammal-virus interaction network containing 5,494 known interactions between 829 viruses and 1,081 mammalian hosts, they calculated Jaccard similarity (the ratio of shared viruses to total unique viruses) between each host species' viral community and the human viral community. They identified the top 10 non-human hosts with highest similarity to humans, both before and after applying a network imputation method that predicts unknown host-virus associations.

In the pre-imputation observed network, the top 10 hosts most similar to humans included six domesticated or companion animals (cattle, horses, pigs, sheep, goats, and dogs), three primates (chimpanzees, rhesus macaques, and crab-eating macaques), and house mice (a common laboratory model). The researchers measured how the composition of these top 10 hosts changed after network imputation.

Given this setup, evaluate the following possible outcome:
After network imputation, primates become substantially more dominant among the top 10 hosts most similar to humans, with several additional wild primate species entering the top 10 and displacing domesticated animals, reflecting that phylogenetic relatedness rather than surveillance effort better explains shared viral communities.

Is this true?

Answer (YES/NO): NO